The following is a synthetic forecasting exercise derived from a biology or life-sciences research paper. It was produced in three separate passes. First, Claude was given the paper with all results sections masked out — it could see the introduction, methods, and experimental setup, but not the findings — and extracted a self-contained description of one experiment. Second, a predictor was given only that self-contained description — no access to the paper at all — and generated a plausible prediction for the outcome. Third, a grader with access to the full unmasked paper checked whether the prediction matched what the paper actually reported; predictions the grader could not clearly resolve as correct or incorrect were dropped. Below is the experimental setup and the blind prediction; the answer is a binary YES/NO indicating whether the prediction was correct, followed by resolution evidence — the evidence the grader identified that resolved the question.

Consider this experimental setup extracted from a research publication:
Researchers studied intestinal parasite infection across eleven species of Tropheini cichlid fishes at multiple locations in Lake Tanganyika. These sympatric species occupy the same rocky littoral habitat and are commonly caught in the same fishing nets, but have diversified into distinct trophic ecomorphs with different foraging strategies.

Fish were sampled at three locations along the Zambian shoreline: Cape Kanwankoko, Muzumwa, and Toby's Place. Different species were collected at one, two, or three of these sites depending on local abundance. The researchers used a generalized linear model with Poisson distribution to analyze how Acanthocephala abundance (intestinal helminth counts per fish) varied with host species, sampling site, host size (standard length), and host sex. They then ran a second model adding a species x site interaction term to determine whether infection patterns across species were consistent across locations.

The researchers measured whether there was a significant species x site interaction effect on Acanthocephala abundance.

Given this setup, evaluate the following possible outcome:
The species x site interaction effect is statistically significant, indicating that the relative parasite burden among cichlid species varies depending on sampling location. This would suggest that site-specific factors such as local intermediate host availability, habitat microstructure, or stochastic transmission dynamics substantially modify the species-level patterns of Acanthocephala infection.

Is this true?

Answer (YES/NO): NO